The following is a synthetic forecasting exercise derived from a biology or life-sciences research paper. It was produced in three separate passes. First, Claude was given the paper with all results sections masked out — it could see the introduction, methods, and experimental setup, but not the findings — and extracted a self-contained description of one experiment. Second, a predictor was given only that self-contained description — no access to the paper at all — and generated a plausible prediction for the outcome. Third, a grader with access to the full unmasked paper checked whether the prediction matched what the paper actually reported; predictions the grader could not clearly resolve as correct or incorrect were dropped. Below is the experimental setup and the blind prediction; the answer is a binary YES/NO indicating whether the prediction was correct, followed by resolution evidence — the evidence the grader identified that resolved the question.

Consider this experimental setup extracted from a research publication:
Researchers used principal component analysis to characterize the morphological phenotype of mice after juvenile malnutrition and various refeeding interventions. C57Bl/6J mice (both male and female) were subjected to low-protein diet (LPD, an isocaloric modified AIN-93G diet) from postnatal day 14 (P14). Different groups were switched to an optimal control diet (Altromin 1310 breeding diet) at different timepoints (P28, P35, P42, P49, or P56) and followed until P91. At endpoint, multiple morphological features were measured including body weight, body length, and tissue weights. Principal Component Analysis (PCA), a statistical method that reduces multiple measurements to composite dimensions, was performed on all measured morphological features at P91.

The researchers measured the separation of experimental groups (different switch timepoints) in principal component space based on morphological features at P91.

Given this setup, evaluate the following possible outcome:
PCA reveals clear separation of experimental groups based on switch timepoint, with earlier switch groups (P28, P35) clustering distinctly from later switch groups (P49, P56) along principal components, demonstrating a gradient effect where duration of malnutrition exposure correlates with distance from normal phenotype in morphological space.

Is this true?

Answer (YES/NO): NO